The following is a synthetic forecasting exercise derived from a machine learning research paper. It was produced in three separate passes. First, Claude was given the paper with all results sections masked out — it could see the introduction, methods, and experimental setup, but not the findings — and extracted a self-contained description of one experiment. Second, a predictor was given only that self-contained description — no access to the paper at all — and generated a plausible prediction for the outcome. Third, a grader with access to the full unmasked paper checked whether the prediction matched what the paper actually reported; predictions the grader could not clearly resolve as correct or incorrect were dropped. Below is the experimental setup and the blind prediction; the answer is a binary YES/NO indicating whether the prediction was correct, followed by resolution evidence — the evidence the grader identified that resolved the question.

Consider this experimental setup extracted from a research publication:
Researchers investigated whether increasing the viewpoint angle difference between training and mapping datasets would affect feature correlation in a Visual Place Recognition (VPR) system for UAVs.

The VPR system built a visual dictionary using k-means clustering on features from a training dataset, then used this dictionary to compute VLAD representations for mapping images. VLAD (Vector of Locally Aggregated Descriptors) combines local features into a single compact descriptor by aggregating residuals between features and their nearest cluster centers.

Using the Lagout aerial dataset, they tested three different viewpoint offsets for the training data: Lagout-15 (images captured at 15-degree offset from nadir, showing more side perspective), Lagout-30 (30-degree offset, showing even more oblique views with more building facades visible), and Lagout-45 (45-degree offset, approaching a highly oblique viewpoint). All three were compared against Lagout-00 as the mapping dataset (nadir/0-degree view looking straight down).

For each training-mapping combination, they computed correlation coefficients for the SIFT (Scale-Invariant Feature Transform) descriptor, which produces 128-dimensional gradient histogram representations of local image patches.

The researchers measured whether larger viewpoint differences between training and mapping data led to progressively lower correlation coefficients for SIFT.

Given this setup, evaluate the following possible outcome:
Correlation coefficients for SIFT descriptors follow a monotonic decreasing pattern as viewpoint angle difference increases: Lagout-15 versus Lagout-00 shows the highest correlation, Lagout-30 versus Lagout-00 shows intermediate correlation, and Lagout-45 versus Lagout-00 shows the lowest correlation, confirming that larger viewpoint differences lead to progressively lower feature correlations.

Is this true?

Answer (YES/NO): NO